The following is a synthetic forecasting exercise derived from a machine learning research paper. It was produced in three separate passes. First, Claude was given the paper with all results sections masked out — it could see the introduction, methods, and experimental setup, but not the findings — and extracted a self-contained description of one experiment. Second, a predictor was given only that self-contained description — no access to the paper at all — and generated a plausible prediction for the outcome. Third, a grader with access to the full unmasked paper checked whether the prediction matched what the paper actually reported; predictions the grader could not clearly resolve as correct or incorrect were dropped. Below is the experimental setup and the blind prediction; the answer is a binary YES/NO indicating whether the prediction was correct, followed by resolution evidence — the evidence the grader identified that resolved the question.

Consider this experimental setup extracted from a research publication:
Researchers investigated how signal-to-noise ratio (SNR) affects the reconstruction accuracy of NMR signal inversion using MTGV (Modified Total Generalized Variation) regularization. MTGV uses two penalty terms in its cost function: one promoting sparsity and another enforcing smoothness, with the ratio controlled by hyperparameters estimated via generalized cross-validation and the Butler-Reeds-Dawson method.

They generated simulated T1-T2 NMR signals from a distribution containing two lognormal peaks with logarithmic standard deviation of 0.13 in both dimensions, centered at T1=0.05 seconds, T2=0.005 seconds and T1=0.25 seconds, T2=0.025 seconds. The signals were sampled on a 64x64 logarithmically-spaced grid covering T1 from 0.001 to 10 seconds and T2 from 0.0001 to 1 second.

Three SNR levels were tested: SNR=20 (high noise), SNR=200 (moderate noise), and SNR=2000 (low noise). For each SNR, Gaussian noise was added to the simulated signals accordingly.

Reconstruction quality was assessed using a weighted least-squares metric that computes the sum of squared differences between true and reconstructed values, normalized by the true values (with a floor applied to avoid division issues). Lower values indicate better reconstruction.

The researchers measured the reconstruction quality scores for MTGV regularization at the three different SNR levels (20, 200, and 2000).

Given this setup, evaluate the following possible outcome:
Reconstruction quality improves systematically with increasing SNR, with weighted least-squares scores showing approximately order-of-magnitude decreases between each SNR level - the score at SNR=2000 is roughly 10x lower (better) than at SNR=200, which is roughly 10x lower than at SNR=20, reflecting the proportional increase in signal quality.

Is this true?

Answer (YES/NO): NO